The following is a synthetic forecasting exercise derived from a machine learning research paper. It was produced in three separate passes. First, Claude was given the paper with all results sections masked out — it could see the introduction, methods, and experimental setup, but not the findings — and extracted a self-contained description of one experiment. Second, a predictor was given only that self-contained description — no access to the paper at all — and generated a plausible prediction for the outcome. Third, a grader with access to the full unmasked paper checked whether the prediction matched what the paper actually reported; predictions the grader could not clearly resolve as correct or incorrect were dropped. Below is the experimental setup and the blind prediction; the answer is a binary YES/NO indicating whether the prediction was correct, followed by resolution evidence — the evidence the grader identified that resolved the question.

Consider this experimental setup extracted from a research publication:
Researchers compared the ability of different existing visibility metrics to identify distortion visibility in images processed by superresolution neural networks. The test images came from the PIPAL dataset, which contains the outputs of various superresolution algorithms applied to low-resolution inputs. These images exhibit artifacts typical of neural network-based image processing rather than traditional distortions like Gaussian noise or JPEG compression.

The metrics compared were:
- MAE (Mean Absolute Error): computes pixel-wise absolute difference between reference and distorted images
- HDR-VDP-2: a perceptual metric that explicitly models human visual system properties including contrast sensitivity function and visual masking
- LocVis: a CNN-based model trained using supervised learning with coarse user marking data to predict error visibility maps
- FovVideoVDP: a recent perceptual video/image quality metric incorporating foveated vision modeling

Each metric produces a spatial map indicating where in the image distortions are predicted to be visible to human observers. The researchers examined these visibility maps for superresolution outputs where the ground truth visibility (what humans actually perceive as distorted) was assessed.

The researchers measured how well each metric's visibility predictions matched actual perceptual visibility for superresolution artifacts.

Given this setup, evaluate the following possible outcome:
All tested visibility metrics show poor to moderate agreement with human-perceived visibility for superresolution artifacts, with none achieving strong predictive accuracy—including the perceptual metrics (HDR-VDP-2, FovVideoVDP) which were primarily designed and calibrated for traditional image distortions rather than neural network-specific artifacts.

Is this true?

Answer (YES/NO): YES